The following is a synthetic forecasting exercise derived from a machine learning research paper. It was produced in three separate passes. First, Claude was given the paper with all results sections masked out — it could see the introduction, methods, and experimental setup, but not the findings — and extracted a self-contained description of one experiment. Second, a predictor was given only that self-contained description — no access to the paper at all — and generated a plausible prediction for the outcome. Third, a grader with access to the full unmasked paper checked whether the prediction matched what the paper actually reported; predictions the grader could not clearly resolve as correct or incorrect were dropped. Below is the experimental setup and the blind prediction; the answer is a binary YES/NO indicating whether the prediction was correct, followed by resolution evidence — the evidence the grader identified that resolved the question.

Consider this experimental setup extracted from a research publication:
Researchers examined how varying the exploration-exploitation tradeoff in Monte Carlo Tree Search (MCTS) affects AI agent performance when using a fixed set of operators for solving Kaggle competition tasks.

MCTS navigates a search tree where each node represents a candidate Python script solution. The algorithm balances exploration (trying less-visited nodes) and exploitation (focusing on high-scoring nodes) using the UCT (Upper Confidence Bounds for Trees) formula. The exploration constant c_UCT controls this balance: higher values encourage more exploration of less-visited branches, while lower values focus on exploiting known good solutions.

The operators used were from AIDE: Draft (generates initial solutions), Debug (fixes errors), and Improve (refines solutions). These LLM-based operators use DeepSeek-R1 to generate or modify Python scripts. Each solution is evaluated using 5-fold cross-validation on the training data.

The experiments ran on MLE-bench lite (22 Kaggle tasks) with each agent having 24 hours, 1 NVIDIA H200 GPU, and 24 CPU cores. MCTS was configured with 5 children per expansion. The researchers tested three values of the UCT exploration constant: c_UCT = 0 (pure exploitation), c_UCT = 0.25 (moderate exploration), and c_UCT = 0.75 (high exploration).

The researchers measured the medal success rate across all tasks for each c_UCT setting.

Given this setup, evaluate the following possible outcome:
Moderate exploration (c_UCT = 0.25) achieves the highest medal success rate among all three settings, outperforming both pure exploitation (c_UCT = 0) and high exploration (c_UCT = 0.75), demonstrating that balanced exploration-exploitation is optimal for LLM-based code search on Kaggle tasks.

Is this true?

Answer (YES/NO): NO